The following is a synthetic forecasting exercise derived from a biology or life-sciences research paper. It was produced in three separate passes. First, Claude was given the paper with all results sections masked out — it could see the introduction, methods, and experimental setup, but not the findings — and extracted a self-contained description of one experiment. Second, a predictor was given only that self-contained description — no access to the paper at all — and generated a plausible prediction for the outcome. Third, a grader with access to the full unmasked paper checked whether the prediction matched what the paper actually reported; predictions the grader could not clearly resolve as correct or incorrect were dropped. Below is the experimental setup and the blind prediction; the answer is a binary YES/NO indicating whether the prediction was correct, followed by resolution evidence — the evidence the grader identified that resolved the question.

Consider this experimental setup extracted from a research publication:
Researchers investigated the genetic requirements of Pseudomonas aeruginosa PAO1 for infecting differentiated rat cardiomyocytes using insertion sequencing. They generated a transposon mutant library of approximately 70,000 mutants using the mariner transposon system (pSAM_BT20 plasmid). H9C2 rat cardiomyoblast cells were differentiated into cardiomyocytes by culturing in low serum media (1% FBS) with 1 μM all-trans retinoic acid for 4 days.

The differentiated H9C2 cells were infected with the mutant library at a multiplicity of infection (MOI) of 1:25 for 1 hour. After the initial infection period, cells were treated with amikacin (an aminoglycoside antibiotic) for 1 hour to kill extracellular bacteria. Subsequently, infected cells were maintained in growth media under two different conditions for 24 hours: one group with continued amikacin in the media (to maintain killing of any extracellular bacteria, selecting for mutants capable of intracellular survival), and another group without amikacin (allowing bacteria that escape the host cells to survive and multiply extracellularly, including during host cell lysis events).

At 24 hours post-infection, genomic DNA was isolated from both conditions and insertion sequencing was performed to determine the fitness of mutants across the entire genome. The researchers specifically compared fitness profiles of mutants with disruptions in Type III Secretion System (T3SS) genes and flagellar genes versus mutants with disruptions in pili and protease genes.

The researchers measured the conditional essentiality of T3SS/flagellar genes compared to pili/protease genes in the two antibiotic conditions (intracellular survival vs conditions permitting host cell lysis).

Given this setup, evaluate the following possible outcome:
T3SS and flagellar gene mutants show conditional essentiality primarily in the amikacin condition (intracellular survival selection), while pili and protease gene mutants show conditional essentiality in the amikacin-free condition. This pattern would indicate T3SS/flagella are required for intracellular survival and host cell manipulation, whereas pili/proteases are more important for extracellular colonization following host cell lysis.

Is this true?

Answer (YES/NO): YES